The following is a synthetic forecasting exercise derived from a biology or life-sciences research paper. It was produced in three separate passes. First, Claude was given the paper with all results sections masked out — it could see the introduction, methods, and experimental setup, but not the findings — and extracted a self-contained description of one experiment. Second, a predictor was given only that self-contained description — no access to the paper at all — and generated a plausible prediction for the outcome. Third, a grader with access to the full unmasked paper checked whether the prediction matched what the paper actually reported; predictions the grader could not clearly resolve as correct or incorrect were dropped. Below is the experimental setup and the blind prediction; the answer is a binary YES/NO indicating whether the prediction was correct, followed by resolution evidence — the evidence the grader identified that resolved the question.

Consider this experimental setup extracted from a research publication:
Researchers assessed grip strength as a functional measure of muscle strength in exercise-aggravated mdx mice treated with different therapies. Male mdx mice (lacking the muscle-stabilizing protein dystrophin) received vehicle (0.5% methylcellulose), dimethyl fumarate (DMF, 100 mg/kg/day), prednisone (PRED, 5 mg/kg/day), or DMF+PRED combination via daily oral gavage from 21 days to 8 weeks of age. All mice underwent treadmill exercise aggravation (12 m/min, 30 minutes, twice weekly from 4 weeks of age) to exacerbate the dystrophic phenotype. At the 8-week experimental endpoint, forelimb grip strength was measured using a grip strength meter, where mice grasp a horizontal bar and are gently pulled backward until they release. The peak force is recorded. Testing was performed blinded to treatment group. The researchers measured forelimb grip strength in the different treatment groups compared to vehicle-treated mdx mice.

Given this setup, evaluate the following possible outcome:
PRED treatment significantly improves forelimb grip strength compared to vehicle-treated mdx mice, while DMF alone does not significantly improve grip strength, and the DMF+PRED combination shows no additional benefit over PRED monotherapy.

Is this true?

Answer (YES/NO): NO